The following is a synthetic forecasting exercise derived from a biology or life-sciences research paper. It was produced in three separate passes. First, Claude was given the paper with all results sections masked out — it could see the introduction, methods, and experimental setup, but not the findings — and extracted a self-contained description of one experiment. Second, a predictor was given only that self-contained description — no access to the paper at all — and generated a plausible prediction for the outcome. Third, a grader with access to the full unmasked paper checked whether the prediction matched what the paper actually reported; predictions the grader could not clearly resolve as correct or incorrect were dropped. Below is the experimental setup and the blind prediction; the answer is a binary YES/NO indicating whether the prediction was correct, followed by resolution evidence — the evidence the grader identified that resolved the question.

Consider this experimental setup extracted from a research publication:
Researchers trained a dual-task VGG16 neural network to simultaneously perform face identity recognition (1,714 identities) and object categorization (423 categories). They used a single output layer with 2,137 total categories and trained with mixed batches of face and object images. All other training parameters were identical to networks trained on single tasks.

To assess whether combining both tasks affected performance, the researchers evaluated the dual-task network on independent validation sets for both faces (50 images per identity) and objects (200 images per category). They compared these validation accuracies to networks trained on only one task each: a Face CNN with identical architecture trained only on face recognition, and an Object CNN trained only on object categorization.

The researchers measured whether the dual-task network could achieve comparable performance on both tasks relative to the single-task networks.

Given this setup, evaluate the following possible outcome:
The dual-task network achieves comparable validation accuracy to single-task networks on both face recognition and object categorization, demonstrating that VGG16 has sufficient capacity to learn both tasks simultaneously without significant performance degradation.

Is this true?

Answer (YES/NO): YES